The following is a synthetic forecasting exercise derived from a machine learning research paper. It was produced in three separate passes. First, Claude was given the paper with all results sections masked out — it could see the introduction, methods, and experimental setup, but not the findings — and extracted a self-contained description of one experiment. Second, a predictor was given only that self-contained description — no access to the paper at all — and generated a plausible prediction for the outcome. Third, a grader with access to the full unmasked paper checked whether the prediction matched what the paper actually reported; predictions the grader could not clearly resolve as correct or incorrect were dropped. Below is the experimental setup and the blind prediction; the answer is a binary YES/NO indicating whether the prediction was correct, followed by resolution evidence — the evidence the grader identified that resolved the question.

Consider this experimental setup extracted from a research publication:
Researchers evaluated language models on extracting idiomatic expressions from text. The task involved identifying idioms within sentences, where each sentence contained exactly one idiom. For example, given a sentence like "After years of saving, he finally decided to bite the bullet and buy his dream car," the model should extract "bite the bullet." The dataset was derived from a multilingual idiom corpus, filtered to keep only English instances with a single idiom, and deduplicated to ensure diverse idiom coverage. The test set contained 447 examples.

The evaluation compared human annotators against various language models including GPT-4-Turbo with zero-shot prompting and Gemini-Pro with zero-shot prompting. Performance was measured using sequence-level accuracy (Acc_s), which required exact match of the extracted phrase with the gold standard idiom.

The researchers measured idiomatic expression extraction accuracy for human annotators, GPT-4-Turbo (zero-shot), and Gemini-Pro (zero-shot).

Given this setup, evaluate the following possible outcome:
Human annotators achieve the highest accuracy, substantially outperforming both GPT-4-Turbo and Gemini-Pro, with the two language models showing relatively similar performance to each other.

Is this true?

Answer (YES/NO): YES